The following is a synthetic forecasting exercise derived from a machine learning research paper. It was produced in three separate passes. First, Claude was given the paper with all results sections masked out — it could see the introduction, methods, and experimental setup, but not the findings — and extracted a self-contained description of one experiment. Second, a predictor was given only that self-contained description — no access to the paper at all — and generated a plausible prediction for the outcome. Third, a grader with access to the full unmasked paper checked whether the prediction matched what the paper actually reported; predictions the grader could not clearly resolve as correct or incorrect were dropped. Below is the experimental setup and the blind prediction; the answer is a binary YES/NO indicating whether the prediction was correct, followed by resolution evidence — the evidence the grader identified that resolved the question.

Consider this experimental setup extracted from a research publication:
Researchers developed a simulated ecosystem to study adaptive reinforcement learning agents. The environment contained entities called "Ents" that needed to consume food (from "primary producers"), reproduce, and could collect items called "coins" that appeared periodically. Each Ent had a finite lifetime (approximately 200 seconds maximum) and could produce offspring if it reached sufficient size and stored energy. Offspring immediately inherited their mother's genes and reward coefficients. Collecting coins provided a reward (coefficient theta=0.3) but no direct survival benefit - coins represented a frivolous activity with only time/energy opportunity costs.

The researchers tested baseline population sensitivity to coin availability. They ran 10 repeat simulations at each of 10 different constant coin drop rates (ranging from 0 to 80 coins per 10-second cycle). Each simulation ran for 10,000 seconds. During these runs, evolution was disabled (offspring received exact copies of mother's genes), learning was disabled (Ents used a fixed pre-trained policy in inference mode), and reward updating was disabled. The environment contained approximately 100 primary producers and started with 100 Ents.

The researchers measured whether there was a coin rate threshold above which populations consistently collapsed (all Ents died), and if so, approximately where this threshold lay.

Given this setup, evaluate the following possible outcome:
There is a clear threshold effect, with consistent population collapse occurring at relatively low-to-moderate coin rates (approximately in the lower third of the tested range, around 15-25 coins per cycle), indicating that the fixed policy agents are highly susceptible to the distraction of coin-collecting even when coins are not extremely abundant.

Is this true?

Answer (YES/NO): NO